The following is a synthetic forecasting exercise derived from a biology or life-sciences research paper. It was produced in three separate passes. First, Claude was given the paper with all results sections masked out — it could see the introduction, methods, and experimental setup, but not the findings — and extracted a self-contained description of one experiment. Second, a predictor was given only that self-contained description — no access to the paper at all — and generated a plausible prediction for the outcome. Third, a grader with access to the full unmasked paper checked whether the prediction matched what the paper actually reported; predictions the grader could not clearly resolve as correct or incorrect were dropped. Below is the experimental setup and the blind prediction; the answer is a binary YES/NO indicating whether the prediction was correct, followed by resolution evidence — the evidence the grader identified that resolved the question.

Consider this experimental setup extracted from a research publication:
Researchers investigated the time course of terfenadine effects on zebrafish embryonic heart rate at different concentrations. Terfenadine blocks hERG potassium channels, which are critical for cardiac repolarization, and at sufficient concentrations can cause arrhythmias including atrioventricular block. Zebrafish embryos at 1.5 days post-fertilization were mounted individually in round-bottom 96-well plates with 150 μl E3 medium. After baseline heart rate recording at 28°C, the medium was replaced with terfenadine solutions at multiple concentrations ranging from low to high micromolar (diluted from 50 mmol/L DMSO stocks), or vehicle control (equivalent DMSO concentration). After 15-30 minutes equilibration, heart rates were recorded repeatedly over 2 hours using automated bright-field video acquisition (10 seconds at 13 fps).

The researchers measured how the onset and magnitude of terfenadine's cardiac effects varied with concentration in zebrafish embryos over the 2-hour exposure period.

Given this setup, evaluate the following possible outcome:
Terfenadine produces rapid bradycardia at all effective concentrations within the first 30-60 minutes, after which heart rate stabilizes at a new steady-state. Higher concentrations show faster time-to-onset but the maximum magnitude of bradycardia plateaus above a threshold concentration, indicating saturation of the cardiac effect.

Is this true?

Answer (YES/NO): NO